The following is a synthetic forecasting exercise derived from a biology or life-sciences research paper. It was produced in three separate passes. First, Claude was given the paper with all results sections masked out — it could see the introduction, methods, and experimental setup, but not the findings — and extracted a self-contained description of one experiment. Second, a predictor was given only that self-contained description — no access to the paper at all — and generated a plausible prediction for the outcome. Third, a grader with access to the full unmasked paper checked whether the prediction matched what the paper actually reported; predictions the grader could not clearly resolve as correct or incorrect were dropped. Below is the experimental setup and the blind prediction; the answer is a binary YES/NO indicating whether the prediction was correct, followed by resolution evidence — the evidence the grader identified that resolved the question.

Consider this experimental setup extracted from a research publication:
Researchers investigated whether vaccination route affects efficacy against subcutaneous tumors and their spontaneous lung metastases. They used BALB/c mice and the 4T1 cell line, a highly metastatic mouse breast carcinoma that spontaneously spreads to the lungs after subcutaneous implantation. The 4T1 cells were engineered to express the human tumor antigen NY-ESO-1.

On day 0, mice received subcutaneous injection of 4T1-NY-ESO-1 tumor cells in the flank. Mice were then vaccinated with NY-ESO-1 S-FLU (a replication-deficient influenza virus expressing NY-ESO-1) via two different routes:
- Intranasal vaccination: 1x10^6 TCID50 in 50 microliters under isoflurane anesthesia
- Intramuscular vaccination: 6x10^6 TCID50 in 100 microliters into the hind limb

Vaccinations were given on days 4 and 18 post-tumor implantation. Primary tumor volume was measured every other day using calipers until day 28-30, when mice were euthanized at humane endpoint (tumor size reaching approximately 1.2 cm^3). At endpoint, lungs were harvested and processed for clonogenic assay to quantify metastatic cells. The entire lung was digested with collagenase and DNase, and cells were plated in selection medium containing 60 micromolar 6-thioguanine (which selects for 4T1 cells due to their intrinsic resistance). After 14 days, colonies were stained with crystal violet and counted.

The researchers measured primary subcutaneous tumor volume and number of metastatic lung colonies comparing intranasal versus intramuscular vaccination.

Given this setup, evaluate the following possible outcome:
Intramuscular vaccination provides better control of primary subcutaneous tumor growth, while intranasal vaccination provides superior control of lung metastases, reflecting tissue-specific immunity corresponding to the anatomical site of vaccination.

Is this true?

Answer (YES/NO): NO